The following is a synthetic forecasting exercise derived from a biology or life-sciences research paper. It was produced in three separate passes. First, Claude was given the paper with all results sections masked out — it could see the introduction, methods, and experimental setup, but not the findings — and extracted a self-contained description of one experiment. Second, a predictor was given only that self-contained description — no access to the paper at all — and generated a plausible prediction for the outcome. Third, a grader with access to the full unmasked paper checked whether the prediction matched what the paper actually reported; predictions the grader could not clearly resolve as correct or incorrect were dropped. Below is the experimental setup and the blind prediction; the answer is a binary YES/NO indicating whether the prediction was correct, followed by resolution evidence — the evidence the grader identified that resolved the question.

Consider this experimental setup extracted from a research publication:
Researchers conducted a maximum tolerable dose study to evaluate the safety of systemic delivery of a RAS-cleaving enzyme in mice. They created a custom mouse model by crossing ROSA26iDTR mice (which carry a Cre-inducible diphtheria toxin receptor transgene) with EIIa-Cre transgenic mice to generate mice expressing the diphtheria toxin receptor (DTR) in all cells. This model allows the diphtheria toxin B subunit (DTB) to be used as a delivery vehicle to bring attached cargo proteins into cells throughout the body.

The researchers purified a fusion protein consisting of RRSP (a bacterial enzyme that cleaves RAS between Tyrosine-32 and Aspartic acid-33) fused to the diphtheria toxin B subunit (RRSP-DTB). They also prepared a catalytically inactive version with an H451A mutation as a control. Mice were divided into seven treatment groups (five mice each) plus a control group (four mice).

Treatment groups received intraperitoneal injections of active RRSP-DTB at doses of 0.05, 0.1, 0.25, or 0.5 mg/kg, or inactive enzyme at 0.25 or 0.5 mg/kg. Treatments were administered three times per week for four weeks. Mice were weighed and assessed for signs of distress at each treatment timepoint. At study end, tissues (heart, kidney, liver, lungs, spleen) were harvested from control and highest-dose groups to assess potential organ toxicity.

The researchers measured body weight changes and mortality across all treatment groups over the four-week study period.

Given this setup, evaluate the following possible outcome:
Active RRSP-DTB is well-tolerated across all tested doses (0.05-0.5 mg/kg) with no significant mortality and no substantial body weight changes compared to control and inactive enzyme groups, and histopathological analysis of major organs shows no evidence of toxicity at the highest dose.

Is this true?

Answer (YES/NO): NO